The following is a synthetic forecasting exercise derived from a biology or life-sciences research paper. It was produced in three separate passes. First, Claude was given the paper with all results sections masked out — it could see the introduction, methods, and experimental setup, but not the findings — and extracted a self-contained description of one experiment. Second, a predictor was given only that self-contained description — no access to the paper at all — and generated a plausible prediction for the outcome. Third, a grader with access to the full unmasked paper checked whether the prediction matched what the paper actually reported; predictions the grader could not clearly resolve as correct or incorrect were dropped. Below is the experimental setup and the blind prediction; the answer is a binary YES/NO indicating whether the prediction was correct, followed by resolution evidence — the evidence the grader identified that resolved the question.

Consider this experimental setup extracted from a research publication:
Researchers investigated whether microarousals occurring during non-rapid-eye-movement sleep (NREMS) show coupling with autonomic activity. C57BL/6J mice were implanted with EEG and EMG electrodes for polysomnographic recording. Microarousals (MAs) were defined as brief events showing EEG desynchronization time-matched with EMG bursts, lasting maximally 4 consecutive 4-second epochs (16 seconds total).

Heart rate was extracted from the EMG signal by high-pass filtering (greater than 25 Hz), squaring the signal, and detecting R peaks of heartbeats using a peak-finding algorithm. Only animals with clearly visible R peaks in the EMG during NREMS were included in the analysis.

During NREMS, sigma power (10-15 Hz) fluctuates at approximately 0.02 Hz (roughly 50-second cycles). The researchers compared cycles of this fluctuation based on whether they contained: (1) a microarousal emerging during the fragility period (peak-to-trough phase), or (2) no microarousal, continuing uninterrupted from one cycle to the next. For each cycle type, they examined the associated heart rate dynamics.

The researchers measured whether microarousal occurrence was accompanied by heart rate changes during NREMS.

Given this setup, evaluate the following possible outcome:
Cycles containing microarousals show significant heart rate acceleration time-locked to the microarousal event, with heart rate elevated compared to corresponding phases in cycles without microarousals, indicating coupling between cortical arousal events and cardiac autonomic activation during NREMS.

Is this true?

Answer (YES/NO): YES